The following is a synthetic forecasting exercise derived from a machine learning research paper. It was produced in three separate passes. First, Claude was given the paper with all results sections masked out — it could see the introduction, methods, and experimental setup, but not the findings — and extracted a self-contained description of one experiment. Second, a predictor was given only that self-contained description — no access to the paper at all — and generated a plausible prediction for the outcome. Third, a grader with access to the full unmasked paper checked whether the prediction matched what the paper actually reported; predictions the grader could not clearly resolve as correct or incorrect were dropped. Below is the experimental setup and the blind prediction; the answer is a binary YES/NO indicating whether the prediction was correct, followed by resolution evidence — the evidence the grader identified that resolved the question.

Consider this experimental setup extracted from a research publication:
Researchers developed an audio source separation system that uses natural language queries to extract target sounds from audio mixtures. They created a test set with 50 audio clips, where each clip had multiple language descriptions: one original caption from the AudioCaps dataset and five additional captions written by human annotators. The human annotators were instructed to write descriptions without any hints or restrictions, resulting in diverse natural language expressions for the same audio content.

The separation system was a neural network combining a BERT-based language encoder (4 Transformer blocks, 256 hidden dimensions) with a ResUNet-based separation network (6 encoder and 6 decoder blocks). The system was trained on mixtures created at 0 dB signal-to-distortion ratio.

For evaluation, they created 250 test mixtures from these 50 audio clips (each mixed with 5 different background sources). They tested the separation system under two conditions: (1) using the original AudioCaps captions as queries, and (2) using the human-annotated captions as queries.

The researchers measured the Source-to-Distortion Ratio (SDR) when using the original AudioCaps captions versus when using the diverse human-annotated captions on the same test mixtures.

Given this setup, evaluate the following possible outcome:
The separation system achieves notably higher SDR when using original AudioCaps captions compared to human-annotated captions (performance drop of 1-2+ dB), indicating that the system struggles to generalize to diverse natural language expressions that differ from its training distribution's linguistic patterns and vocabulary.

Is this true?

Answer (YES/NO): NO